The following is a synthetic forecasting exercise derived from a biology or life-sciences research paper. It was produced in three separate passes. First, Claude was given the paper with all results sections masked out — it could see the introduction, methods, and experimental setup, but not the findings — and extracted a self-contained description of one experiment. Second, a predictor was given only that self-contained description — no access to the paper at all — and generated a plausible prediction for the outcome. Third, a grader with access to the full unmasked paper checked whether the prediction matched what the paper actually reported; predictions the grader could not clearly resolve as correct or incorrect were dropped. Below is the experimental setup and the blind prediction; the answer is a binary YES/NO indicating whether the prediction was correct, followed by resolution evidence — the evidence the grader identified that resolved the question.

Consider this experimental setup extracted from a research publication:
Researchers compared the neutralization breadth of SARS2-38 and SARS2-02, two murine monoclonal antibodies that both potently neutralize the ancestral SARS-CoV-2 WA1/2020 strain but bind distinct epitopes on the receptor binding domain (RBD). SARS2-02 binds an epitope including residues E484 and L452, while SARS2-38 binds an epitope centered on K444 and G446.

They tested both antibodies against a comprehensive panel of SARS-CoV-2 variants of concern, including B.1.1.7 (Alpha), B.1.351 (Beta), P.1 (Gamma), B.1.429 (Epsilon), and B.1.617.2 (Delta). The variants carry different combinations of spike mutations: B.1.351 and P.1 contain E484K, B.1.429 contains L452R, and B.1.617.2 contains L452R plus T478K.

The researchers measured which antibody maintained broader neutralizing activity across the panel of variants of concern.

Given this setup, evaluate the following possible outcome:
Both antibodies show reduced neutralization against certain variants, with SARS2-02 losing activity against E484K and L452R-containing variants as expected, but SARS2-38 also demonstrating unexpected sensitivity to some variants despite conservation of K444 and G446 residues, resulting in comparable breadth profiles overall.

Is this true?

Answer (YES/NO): NO